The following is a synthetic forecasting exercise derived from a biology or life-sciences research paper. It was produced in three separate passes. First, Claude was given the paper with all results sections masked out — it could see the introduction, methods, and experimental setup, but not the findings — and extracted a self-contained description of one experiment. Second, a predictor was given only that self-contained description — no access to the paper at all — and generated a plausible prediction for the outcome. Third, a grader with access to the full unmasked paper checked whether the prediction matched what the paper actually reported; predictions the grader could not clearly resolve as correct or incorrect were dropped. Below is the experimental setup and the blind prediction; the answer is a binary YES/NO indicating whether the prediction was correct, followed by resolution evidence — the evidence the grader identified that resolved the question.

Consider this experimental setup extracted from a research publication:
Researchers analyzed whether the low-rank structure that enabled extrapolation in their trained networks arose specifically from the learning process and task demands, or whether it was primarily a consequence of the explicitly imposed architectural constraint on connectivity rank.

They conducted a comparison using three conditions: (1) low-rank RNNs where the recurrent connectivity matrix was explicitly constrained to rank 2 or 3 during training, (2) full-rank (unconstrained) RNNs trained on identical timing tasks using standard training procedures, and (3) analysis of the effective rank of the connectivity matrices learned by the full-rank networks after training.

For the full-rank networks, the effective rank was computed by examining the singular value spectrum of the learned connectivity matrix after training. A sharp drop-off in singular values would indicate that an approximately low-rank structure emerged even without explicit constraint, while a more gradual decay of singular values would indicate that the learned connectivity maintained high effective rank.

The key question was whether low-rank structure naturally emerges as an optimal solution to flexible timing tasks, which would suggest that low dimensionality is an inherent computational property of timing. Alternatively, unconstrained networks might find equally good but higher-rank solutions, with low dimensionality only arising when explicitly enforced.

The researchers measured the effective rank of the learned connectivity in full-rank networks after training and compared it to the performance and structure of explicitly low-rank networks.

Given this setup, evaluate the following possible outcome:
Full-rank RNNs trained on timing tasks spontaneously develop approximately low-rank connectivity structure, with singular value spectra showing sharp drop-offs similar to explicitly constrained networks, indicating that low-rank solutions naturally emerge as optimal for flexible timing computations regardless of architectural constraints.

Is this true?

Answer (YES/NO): NO